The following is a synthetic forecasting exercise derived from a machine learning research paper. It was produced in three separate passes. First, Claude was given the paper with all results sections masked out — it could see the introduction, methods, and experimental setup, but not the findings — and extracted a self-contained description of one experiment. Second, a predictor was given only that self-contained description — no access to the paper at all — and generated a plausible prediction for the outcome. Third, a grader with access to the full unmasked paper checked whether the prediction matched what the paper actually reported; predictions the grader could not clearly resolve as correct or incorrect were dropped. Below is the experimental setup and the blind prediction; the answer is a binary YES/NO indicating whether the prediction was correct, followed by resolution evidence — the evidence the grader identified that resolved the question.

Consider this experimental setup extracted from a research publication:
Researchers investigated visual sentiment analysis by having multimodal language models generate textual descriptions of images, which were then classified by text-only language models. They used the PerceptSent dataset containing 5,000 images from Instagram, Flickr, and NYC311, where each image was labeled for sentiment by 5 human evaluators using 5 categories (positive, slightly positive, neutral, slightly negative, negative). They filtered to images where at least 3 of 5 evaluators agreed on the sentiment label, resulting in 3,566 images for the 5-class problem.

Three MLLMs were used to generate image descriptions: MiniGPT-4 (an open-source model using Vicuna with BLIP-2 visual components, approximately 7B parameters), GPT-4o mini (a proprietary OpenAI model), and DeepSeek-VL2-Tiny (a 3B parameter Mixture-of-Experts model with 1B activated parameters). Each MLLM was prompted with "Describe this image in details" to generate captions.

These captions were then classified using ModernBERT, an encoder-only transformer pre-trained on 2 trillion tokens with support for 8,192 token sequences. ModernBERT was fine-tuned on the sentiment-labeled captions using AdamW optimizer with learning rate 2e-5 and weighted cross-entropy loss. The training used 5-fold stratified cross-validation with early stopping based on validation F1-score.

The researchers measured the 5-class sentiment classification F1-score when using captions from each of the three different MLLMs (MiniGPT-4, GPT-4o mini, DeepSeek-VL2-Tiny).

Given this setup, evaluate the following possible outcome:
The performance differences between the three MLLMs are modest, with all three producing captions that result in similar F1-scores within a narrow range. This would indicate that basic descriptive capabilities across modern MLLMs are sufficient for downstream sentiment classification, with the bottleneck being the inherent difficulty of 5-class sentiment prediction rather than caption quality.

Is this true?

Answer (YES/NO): NO